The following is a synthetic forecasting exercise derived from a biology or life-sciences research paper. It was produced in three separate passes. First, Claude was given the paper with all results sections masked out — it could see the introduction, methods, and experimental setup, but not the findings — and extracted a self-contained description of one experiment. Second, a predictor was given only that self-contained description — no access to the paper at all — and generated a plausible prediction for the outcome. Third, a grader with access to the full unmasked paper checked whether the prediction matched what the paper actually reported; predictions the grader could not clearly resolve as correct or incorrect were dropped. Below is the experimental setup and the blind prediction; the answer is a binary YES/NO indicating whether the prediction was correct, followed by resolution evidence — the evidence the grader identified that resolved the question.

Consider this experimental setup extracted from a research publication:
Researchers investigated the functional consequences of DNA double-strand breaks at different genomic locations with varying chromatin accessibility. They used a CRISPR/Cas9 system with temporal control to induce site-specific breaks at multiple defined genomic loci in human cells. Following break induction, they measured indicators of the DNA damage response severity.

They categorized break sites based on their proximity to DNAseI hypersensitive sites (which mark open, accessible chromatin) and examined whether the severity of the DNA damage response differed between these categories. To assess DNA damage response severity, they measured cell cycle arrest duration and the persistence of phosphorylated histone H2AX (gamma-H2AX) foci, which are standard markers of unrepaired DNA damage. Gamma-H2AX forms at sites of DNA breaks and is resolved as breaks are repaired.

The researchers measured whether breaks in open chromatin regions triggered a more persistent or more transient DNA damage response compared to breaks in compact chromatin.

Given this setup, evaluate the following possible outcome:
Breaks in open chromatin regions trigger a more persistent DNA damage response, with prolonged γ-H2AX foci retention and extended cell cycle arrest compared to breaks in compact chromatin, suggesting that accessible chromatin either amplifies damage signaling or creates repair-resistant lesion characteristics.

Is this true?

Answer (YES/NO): YES